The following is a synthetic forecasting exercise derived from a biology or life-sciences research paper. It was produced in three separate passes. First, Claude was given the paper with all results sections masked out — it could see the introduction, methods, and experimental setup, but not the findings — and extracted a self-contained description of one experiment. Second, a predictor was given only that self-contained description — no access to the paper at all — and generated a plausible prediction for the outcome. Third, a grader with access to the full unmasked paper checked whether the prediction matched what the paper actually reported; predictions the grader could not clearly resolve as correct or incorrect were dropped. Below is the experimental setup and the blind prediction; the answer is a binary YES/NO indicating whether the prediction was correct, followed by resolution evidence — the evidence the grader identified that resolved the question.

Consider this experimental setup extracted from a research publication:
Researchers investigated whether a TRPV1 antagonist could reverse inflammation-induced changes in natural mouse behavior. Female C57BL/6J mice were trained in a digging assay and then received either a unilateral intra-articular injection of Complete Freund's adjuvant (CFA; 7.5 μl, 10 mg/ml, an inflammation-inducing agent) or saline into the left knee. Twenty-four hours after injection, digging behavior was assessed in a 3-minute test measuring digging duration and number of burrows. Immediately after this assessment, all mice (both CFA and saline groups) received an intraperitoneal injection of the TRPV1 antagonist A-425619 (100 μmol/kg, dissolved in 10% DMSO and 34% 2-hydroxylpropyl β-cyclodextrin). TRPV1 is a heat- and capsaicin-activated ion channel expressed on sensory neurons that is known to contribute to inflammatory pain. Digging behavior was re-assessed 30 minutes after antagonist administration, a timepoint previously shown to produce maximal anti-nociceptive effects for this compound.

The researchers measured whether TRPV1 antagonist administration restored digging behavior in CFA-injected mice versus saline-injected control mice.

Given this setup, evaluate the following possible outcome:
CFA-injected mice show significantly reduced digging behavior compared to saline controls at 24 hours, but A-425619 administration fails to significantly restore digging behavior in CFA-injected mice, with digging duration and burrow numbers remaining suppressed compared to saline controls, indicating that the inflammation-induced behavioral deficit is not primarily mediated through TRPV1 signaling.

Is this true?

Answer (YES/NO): NO